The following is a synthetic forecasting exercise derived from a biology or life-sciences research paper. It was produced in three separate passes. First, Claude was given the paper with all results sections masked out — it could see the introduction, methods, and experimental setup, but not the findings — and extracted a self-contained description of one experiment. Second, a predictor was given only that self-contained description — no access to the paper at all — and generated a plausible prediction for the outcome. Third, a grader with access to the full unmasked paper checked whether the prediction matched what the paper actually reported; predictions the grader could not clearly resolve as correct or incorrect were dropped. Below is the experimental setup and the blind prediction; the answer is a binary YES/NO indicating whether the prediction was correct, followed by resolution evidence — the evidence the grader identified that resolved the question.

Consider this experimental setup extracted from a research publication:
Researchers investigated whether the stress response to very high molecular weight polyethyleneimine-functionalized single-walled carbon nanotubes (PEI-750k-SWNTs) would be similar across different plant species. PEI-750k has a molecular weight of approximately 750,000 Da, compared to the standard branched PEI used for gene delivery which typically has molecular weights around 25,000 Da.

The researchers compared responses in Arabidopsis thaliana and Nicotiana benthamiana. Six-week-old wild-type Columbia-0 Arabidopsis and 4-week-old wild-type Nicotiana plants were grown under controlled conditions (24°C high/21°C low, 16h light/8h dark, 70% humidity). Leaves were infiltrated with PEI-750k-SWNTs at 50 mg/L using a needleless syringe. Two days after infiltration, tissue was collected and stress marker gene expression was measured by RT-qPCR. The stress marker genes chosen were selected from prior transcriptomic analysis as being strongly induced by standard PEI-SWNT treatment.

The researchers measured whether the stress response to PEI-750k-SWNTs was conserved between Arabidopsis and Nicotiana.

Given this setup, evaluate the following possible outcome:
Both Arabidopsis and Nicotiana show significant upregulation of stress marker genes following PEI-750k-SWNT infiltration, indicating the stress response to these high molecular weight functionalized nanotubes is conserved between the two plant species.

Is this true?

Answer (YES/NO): NO